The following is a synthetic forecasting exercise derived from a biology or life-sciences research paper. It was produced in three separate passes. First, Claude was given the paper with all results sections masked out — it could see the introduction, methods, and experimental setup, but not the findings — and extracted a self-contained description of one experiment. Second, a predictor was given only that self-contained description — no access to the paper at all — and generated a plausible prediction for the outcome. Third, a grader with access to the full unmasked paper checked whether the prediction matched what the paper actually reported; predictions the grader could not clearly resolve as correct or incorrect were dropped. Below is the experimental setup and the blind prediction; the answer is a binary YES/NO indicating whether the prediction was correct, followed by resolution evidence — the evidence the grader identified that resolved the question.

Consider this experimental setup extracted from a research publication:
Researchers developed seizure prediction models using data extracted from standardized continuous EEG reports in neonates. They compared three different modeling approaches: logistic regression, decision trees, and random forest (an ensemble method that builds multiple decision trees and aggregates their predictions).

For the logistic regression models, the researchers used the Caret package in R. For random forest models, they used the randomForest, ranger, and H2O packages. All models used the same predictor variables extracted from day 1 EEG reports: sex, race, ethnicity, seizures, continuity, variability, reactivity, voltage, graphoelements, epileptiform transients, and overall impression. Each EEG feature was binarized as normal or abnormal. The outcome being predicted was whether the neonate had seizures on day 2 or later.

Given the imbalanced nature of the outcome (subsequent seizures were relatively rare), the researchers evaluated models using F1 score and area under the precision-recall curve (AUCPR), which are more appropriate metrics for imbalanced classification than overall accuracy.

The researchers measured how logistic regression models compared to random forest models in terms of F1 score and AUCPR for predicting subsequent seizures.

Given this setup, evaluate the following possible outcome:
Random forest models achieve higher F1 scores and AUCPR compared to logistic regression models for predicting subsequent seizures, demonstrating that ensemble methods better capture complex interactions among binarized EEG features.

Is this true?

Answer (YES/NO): YES